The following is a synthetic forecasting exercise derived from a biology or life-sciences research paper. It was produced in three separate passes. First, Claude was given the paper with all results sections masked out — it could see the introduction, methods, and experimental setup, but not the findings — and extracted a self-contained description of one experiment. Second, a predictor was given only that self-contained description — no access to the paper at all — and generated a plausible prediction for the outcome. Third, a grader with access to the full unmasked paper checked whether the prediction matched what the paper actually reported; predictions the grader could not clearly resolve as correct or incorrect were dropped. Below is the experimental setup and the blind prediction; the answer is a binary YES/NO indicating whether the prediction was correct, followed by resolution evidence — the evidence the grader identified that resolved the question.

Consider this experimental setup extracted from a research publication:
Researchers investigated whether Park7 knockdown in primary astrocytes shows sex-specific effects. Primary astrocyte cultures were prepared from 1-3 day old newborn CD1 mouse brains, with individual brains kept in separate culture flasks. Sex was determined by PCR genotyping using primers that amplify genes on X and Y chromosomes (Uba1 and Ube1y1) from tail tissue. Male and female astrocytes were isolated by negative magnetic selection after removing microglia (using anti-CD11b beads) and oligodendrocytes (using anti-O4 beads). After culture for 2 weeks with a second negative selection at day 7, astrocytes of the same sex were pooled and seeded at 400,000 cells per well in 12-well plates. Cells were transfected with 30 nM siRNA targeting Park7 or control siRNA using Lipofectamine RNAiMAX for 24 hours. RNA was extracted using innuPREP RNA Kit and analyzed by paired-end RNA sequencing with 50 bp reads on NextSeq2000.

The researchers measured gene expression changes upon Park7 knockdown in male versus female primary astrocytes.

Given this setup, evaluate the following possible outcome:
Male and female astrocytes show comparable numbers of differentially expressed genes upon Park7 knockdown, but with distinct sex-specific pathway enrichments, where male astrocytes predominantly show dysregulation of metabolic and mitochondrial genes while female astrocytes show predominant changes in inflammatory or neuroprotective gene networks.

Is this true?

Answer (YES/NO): NO